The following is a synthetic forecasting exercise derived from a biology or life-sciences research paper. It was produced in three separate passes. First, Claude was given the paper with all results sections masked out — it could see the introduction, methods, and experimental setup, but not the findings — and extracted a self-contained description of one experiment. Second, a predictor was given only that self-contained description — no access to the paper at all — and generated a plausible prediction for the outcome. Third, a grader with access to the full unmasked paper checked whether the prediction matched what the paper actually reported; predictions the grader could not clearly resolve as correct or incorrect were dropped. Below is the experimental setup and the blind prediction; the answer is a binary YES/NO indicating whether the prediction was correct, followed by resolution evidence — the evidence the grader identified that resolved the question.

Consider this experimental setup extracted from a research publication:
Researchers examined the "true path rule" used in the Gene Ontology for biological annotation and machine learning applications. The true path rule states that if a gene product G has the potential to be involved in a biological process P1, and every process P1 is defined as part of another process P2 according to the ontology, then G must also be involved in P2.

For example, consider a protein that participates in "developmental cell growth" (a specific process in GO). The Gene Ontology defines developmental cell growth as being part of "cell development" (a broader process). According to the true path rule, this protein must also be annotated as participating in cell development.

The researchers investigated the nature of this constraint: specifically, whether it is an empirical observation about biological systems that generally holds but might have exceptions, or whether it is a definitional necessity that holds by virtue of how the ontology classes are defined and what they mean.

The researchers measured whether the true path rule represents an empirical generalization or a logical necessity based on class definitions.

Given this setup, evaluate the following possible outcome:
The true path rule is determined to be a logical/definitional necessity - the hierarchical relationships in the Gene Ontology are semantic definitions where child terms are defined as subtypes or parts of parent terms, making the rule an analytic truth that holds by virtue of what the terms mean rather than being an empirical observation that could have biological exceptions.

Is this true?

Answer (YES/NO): YES